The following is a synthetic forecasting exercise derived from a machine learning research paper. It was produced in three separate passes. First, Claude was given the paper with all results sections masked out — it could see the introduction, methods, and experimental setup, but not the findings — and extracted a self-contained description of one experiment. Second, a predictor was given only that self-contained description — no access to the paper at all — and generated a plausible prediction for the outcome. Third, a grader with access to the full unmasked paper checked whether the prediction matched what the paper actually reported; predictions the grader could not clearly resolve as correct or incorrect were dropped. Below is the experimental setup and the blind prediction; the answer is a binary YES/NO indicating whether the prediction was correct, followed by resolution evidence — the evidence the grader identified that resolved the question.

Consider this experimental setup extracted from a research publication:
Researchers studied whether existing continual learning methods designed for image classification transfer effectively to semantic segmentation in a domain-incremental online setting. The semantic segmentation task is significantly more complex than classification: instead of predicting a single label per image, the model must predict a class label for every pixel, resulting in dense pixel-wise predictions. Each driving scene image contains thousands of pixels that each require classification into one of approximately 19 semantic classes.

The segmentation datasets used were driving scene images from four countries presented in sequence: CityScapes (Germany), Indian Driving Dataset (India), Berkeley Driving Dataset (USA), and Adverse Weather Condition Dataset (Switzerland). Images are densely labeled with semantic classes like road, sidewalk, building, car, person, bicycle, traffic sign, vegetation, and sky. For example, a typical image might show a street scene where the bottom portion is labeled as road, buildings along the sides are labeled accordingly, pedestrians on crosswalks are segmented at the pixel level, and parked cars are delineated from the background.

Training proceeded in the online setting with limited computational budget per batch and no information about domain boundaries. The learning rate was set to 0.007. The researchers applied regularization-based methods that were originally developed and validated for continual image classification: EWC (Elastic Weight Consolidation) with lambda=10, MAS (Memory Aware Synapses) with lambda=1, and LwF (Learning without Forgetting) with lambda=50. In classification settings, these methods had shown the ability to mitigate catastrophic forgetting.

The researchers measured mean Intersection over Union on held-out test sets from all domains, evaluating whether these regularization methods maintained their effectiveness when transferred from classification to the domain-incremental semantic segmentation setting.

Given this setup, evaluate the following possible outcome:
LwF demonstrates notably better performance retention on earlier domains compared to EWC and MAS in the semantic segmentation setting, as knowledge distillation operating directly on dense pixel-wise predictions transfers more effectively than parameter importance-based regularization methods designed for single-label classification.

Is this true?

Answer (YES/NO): NO